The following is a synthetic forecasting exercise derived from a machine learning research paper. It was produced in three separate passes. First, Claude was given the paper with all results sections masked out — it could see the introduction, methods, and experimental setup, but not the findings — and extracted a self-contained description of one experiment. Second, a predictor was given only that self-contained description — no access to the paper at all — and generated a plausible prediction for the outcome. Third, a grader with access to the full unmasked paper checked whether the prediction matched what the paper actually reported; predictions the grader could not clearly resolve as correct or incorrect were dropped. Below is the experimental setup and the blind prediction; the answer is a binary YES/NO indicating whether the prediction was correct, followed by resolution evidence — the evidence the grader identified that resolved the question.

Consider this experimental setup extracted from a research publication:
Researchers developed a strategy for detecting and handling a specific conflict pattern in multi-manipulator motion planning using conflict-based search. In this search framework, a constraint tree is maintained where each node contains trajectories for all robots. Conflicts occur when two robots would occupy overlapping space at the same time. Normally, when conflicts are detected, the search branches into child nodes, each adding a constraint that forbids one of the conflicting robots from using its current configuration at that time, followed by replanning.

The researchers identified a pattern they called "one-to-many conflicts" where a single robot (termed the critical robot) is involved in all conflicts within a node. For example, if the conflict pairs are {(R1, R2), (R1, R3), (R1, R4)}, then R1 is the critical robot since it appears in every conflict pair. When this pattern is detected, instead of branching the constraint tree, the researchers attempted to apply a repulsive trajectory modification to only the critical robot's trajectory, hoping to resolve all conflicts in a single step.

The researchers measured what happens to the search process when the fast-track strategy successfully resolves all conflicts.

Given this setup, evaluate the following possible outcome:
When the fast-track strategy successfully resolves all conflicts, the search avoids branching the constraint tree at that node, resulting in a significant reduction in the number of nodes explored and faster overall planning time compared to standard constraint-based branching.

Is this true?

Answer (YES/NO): YES